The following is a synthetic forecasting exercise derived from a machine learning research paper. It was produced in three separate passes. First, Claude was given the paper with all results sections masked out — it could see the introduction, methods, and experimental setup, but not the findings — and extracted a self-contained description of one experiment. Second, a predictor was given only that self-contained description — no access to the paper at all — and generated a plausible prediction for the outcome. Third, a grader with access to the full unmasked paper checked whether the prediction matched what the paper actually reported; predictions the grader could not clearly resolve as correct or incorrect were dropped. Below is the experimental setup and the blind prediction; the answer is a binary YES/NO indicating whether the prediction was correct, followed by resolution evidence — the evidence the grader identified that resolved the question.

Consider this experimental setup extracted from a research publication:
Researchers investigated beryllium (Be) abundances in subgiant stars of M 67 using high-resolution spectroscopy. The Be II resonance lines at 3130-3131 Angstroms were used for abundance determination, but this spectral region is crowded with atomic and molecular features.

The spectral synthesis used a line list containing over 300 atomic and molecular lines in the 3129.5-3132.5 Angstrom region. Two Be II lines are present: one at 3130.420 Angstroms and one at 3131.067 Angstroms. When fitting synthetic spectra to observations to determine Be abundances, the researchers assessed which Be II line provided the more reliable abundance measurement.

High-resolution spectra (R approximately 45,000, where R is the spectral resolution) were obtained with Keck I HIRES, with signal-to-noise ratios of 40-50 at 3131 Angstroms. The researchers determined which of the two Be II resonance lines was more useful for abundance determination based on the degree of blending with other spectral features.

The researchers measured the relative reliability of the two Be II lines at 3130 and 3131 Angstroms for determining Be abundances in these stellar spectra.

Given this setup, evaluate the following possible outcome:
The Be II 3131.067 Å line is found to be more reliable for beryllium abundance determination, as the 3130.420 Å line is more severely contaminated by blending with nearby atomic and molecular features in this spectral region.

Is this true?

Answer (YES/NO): YES